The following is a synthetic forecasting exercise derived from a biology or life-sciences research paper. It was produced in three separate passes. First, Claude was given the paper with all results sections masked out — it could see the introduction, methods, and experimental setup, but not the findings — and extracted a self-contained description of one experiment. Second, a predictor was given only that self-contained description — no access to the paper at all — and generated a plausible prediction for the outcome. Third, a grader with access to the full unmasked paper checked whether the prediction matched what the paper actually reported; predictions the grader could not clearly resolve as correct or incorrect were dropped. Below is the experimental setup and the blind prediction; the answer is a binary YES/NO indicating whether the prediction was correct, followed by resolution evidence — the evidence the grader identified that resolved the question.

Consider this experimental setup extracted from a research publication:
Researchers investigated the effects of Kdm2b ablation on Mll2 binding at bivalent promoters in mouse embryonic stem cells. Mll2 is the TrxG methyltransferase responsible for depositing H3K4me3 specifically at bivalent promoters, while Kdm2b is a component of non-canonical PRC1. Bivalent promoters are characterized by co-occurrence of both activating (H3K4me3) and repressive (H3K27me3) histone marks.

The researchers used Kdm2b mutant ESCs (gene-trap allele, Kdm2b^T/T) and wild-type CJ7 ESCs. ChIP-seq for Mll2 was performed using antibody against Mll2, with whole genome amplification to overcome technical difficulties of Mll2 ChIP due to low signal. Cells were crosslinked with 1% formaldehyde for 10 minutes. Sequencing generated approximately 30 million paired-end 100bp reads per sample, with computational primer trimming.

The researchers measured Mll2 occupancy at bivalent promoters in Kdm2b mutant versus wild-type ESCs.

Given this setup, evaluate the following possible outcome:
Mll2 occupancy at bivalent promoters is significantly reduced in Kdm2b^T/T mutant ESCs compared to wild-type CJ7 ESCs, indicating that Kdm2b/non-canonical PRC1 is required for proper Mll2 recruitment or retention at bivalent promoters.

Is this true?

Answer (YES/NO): YES